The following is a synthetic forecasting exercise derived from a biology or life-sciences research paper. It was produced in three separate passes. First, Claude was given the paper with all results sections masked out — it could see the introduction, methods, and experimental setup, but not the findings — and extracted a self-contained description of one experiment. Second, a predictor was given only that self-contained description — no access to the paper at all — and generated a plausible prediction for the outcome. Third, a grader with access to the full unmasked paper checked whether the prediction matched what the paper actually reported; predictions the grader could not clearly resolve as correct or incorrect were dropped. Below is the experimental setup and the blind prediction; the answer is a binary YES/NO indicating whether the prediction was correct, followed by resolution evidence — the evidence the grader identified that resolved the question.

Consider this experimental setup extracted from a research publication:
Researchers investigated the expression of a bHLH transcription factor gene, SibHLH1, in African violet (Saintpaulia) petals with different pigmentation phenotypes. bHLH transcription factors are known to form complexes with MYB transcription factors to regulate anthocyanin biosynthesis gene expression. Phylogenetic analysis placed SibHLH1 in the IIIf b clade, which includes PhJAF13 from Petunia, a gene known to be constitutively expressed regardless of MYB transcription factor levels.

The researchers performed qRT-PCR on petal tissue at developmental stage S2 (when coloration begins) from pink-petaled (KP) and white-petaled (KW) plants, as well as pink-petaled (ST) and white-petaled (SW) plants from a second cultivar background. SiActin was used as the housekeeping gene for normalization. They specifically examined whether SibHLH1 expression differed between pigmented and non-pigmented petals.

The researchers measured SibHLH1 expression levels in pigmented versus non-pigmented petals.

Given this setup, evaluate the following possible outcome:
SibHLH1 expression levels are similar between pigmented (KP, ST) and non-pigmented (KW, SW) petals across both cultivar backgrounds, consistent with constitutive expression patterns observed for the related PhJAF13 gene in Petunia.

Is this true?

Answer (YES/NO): YES